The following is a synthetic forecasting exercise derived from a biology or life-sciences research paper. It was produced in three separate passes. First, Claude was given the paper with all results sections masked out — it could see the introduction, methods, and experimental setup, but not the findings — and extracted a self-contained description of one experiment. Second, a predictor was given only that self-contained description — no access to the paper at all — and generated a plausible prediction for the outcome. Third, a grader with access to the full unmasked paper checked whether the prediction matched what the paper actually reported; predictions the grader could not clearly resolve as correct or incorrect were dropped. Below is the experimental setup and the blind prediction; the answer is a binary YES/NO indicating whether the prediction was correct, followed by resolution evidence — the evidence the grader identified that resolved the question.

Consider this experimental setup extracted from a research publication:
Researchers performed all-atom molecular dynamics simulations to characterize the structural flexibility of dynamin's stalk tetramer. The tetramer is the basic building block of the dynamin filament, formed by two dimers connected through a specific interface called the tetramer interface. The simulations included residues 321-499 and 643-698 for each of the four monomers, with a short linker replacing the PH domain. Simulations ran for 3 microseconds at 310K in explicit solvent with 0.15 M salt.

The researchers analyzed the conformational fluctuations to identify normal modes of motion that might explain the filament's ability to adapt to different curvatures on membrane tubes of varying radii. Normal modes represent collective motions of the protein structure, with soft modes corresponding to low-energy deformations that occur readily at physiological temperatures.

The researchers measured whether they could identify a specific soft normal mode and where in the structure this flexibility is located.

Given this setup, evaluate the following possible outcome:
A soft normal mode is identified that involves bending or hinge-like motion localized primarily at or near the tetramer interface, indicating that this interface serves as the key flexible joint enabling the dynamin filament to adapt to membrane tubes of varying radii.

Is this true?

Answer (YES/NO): YES